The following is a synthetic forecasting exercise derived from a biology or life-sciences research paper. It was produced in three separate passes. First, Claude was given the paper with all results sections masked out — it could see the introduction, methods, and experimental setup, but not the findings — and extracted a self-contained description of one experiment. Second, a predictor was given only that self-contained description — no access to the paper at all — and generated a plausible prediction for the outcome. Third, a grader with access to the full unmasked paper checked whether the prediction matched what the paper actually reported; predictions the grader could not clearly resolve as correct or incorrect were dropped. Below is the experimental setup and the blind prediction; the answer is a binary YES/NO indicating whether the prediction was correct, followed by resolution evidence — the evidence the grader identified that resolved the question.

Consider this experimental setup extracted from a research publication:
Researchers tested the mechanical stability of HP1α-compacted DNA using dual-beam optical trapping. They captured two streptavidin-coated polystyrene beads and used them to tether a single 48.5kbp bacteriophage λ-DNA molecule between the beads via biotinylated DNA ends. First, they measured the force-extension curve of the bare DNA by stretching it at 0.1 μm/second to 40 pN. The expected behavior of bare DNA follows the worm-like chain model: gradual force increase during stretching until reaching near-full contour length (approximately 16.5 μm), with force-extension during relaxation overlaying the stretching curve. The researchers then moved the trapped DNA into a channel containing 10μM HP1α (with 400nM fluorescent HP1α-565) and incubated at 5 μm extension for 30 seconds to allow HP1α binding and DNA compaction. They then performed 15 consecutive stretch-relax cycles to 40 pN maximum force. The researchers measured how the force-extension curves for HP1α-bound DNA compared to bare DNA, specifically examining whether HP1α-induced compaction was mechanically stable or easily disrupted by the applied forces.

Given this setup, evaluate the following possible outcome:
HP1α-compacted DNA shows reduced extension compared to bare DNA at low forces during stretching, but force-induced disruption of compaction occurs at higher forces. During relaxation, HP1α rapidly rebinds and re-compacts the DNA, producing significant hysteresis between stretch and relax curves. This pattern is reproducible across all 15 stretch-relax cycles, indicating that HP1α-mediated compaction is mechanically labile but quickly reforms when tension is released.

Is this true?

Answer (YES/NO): NO